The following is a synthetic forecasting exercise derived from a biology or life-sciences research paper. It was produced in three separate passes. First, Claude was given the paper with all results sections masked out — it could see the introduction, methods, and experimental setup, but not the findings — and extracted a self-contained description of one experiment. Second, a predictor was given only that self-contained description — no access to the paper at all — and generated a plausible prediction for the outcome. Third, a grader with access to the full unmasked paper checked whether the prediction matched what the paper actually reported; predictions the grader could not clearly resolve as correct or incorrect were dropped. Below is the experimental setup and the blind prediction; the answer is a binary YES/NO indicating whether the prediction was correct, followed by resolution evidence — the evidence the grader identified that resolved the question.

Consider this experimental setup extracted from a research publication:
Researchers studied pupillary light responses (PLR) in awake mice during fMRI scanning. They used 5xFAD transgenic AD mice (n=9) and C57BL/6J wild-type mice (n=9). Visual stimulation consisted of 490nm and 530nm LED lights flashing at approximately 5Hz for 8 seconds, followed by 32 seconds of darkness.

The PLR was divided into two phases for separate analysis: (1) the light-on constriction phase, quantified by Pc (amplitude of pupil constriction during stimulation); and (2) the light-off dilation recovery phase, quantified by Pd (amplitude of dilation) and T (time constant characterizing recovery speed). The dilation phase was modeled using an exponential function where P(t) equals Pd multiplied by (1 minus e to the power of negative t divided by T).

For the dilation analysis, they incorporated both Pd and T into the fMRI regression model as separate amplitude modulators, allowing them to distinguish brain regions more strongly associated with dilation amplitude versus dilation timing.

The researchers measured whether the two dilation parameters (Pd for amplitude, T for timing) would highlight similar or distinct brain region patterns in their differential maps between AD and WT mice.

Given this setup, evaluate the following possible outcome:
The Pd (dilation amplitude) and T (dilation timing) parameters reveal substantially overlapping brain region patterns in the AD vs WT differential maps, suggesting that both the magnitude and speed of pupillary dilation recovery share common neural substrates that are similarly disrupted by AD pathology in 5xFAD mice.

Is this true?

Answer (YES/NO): NO